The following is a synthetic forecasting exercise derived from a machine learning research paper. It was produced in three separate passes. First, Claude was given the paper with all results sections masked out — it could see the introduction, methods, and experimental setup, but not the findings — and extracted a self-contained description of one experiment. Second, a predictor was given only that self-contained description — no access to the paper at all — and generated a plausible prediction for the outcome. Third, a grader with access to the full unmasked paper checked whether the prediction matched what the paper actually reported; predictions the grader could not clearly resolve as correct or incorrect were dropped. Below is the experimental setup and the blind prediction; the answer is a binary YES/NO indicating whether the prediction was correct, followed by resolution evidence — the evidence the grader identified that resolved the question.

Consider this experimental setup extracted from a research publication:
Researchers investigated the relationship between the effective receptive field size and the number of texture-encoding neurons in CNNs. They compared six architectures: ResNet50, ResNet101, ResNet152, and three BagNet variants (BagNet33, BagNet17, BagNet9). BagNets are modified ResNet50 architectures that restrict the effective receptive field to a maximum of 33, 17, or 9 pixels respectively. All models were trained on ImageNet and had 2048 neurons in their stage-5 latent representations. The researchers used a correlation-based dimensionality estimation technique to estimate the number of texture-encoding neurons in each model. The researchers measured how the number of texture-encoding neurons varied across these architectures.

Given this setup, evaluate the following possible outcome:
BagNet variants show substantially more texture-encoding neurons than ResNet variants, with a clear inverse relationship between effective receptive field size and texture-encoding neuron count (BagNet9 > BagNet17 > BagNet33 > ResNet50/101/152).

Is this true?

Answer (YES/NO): YES